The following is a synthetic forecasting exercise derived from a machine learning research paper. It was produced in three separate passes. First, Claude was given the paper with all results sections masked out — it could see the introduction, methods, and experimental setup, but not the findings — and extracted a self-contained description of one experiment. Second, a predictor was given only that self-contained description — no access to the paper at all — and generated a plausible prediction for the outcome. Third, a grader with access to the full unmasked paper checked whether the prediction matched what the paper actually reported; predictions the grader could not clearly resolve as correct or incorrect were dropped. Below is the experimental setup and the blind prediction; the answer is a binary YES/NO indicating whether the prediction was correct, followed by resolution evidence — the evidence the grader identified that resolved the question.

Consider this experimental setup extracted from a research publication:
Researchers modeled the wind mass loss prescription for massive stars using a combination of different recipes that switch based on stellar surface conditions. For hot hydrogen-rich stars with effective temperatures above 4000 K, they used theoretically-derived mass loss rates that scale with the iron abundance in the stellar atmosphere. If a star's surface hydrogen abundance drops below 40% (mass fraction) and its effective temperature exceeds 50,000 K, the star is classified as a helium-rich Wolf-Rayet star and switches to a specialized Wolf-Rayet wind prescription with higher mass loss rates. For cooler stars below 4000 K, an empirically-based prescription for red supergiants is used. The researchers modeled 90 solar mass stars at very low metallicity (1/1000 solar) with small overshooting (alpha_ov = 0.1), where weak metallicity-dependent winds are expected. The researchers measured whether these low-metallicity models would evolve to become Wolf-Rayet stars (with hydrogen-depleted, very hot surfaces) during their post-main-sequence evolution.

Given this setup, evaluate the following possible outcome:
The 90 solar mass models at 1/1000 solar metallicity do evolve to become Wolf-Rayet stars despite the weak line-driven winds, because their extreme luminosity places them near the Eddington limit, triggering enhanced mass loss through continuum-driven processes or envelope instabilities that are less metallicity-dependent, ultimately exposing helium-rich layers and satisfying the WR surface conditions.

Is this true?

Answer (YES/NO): NO